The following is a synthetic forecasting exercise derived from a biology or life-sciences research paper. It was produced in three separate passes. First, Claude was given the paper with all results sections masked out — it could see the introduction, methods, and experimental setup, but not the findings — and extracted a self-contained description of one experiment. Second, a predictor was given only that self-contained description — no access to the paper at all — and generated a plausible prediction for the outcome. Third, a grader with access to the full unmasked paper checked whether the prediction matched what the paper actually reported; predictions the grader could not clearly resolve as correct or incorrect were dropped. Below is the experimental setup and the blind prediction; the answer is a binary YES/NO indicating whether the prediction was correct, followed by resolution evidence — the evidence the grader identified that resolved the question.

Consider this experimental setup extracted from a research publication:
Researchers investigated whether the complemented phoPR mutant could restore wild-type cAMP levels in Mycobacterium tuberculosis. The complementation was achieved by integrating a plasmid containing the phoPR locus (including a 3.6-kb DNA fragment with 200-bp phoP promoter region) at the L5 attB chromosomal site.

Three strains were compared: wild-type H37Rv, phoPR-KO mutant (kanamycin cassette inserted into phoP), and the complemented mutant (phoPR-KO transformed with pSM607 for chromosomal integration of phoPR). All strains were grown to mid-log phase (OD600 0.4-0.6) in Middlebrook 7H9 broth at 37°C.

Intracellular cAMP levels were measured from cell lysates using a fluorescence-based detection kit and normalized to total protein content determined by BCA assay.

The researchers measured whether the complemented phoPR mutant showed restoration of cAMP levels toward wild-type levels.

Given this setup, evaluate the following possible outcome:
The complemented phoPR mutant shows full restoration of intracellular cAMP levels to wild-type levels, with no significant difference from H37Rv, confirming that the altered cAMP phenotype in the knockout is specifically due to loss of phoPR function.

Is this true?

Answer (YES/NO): YES